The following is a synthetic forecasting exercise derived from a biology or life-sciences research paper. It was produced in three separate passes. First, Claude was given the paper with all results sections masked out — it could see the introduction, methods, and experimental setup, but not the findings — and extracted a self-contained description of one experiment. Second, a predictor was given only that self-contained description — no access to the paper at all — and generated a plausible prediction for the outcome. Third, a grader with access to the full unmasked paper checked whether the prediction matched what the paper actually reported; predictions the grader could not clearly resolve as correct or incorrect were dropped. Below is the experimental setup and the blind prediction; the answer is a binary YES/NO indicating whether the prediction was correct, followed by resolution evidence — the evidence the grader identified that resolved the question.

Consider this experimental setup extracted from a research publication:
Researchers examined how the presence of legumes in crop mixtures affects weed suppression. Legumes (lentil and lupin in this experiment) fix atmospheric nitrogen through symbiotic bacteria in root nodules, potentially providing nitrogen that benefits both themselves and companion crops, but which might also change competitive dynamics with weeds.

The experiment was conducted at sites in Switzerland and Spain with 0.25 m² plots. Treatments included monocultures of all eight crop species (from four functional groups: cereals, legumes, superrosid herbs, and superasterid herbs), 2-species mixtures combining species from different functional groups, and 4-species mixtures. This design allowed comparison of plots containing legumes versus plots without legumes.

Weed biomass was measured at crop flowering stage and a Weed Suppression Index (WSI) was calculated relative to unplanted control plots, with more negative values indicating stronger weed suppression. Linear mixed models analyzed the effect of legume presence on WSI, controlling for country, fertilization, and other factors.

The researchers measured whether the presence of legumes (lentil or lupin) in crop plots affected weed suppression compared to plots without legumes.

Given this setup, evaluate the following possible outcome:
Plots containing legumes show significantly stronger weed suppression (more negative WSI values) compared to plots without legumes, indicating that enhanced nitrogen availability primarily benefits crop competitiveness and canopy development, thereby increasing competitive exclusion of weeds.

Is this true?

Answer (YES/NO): NO